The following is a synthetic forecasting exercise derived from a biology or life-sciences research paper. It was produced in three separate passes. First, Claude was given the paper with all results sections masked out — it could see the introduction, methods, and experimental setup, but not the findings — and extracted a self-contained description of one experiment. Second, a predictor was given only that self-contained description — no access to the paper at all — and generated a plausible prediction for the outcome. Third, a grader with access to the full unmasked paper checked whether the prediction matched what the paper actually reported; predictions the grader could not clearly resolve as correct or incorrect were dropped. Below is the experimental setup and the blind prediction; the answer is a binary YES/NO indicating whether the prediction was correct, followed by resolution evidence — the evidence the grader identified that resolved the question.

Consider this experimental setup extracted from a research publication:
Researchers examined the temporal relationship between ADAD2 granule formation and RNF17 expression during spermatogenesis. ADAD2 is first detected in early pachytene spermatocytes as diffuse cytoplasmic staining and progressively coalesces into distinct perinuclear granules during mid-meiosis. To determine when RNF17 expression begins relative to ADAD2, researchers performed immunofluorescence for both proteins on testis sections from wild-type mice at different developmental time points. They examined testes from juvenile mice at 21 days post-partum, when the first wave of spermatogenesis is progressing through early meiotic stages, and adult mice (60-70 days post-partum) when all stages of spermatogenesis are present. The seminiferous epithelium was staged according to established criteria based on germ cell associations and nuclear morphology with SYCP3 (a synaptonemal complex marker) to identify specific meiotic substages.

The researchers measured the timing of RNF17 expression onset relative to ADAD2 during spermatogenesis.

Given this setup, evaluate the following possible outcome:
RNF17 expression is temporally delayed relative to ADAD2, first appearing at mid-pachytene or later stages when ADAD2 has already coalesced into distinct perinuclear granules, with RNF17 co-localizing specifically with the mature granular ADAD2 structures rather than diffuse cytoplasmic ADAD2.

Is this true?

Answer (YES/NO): NO